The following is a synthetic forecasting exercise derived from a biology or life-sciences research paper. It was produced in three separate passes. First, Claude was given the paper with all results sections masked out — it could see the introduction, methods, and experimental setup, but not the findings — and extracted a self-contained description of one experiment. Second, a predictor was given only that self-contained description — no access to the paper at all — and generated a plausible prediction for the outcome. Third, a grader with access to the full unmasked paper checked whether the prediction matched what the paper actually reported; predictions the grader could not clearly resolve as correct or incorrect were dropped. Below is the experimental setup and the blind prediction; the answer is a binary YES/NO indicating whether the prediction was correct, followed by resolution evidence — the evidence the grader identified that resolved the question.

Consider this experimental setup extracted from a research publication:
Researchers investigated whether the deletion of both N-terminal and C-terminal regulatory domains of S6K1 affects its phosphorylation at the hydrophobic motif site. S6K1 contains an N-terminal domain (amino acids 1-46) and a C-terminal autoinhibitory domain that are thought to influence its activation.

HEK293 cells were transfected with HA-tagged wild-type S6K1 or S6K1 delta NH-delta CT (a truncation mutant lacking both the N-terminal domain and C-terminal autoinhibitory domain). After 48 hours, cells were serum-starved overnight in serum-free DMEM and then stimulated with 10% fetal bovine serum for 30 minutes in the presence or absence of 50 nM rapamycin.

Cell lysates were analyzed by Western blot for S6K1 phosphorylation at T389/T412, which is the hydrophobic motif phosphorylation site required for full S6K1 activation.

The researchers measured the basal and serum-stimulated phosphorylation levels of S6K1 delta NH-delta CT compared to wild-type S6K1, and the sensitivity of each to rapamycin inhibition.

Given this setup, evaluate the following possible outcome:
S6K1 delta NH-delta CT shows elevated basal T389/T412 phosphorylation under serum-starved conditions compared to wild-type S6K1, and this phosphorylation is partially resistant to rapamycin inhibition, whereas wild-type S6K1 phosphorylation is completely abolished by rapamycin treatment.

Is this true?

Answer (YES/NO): NO